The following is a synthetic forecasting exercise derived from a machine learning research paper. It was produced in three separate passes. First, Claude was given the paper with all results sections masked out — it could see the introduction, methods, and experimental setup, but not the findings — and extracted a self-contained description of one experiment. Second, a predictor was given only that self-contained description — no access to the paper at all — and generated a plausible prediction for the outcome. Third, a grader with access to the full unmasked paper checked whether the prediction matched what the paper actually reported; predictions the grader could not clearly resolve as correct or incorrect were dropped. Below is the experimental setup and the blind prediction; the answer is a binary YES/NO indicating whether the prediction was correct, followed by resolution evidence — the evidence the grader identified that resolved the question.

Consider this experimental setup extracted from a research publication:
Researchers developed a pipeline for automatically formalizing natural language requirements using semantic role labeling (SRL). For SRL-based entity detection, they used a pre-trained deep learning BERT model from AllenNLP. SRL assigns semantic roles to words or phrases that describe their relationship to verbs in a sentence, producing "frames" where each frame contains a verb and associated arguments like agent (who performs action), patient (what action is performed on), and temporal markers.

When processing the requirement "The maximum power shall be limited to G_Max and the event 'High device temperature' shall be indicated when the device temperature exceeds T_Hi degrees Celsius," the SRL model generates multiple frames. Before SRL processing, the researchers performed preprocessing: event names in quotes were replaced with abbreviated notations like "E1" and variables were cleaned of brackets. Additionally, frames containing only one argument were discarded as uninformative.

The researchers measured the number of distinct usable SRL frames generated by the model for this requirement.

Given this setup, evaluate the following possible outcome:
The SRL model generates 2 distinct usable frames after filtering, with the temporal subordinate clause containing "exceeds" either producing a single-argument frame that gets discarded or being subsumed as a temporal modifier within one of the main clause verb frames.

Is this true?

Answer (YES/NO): NO